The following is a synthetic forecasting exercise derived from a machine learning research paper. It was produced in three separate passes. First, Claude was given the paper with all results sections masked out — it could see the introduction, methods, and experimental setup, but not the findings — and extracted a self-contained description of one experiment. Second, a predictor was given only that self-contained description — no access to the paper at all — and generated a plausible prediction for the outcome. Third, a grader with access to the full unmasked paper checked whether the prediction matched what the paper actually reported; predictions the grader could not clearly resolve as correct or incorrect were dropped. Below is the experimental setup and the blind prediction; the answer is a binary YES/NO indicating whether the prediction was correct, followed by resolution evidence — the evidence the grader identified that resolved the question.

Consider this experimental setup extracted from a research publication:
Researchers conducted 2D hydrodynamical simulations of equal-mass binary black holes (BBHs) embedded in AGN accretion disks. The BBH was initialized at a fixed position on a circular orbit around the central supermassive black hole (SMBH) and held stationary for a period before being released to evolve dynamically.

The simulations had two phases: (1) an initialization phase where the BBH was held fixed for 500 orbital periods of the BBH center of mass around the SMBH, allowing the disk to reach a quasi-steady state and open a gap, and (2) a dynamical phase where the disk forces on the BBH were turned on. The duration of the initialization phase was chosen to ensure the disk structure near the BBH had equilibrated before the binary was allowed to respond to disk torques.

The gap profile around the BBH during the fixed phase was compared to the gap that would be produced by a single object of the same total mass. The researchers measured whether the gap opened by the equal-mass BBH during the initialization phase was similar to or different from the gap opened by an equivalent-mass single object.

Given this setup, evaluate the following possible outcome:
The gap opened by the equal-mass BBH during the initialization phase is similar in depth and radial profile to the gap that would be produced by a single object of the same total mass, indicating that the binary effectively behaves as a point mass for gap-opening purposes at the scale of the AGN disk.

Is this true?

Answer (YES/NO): YES